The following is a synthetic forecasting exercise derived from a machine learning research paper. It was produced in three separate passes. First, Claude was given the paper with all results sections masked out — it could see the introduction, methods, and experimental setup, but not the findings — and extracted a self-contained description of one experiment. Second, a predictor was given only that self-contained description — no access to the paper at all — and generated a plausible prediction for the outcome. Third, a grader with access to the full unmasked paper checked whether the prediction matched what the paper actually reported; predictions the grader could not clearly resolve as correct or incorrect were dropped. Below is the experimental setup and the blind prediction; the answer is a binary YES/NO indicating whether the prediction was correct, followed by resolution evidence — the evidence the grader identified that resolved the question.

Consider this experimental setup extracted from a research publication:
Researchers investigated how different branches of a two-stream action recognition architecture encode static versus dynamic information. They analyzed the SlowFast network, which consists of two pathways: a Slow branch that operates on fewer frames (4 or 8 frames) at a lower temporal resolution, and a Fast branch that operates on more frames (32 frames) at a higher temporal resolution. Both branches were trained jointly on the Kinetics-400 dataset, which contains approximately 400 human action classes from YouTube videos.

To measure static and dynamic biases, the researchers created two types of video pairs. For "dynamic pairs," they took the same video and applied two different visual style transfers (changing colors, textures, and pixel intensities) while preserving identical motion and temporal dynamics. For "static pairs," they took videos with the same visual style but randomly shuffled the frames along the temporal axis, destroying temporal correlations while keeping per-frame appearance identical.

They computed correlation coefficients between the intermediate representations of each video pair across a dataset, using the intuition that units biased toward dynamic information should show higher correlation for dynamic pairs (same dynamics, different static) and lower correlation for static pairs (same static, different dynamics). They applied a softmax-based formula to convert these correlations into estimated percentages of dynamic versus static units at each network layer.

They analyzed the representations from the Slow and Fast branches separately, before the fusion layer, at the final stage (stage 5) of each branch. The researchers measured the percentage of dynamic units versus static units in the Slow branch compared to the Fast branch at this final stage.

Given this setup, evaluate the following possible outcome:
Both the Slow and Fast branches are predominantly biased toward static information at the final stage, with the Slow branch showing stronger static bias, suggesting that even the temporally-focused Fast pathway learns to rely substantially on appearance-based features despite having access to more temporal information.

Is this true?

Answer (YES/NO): NO